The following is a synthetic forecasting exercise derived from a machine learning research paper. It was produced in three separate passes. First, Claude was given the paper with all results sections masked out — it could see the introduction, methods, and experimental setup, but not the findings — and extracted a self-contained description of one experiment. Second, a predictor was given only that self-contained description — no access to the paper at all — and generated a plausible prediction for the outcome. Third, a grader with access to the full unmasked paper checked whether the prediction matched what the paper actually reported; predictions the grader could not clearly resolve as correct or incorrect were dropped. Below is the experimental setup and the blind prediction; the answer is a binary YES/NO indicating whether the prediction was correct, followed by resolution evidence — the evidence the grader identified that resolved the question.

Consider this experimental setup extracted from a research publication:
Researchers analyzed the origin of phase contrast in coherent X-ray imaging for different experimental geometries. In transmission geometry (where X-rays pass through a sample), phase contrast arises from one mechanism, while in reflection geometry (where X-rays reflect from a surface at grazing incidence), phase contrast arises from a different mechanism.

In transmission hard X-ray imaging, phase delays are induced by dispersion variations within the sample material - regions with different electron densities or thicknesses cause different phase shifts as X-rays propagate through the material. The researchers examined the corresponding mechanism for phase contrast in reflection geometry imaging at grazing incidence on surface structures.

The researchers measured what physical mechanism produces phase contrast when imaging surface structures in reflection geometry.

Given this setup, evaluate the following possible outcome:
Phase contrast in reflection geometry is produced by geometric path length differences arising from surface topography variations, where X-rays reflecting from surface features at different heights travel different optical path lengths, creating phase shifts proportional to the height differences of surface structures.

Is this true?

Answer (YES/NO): YES